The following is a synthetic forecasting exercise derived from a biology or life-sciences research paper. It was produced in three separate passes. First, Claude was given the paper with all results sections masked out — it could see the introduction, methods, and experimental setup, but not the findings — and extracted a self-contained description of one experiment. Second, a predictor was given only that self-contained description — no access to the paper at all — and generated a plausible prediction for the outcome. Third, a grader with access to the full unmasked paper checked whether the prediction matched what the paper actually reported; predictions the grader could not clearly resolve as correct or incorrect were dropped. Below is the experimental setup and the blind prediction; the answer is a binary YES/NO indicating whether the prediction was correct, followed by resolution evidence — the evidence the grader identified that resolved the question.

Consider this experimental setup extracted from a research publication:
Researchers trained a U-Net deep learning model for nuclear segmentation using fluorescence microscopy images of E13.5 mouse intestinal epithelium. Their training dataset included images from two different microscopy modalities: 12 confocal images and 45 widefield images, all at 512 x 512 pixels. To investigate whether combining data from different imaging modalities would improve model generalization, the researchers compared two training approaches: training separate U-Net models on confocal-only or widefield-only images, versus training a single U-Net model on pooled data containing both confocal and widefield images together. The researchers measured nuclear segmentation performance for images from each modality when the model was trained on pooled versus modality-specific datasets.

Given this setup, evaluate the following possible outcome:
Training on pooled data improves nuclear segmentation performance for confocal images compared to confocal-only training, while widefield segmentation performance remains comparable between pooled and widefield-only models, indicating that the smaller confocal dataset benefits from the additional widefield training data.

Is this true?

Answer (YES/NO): NO